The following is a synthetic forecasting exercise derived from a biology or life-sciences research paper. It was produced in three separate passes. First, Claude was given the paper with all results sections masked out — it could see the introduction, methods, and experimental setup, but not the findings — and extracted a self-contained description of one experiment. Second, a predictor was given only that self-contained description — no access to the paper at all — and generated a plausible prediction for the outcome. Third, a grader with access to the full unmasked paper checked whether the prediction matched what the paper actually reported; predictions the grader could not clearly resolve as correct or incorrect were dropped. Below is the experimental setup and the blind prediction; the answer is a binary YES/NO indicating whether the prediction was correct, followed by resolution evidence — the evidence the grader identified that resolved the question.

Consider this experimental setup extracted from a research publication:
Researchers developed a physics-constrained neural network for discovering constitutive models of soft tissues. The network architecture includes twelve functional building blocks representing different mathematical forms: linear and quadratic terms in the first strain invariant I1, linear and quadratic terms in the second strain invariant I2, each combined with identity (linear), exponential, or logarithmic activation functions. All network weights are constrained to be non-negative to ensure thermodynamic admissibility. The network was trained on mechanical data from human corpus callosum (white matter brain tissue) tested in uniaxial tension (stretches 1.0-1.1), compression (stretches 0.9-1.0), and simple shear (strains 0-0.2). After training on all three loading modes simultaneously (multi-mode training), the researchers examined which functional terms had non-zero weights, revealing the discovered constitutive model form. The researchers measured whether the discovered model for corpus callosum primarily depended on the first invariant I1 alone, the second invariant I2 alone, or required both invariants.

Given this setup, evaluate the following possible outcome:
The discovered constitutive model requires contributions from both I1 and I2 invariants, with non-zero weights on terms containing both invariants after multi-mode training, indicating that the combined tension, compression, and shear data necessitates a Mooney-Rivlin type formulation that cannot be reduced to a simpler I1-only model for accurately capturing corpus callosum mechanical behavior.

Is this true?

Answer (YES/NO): NO